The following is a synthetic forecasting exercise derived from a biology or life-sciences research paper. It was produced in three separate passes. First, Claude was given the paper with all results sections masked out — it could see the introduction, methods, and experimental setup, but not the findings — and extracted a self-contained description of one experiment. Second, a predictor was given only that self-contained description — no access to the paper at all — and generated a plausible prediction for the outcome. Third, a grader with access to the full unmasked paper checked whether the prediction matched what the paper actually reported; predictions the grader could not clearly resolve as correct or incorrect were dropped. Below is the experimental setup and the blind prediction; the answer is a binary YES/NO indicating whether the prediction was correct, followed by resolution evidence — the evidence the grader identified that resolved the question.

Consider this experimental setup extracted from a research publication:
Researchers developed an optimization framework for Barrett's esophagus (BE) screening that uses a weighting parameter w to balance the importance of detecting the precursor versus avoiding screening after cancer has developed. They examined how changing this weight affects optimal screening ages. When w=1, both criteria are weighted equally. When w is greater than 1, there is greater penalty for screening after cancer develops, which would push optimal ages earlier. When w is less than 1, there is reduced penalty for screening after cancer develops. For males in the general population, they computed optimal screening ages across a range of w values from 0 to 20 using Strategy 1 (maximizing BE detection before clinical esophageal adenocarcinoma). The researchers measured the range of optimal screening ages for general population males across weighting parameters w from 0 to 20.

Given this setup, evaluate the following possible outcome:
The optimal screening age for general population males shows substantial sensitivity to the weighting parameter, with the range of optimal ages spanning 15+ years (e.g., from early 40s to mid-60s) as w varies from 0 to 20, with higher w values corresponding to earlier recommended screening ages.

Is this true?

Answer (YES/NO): YES